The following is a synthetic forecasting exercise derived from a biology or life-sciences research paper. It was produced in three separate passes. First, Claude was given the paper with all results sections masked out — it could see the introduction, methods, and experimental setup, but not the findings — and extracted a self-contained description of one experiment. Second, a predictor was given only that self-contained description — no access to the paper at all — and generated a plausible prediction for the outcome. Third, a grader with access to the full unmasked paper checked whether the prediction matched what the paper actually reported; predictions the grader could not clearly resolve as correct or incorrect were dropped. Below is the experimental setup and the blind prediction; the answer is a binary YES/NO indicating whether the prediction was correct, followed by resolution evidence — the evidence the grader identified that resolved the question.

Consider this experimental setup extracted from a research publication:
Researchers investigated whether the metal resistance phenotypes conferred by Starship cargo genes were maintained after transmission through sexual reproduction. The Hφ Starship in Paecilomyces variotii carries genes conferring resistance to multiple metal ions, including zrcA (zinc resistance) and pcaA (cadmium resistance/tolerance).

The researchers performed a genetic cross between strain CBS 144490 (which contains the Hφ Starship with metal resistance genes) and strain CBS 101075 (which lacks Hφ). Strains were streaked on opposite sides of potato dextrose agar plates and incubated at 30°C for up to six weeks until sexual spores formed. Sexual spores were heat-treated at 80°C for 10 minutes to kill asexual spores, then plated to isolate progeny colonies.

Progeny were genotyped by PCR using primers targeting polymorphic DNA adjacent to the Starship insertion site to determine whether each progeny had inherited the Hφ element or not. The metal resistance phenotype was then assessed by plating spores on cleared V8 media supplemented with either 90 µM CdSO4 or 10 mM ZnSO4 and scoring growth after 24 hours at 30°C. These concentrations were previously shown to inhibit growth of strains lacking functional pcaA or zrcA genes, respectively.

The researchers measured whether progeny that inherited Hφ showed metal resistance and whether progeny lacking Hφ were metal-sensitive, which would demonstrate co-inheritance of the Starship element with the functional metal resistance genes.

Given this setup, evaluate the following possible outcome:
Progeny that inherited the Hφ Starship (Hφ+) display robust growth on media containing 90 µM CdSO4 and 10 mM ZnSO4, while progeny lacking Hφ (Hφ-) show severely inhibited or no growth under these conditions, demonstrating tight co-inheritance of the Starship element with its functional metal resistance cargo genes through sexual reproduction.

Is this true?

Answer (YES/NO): NO